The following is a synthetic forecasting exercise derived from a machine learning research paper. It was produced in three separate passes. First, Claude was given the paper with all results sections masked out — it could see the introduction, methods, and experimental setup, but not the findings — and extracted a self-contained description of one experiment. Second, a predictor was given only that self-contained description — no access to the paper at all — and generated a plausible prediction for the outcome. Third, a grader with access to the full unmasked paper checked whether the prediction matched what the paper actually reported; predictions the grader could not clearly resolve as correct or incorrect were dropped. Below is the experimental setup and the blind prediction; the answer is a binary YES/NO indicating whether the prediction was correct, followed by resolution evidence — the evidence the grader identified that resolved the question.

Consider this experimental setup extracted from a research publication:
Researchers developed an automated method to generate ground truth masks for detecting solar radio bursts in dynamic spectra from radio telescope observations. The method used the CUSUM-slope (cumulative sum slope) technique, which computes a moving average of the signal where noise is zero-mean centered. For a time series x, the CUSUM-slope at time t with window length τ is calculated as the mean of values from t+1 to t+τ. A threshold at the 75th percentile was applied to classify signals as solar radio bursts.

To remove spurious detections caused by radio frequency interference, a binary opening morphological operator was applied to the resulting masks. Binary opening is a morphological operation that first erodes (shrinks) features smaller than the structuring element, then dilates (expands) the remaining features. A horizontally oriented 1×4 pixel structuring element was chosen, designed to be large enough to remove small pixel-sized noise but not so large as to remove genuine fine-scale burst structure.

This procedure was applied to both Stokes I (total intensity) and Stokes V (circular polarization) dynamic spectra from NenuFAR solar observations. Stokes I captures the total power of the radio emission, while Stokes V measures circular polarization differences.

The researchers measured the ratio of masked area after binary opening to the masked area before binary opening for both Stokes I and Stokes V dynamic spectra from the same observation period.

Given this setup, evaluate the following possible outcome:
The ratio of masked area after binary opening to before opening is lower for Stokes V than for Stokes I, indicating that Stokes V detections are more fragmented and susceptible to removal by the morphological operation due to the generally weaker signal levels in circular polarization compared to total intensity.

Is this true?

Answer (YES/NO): YES